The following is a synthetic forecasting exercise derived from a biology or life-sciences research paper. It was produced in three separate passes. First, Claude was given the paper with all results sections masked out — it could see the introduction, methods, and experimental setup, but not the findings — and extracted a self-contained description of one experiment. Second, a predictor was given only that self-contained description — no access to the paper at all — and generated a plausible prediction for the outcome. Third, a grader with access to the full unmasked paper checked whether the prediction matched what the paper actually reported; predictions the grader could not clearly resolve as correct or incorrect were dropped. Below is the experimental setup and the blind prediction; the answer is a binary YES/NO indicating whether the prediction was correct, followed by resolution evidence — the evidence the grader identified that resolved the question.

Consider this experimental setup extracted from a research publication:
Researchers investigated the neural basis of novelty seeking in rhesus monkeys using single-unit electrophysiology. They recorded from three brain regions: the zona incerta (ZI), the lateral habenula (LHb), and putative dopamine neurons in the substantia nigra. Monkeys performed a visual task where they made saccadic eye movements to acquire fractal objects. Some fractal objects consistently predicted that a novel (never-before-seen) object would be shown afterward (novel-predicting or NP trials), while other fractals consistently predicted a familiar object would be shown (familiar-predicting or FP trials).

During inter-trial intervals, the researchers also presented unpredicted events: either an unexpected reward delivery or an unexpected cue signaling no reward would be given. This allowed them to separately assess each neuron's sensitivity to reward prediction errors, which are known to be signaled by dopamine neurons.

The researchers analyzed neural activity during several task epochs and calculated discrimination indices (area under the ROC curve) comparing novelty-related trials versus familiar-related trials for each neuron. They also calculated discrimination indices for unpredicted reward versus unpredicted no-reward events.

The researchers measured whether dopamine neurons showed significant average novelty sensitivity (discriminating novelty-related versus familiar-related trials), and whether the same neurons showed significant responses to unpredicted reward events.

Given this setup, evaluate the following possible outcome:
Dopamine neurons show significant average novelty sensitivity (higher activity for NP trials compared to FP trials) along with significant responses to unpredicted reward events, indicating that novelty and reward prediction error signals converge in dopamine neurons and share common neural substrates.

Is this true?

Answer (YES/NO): NO